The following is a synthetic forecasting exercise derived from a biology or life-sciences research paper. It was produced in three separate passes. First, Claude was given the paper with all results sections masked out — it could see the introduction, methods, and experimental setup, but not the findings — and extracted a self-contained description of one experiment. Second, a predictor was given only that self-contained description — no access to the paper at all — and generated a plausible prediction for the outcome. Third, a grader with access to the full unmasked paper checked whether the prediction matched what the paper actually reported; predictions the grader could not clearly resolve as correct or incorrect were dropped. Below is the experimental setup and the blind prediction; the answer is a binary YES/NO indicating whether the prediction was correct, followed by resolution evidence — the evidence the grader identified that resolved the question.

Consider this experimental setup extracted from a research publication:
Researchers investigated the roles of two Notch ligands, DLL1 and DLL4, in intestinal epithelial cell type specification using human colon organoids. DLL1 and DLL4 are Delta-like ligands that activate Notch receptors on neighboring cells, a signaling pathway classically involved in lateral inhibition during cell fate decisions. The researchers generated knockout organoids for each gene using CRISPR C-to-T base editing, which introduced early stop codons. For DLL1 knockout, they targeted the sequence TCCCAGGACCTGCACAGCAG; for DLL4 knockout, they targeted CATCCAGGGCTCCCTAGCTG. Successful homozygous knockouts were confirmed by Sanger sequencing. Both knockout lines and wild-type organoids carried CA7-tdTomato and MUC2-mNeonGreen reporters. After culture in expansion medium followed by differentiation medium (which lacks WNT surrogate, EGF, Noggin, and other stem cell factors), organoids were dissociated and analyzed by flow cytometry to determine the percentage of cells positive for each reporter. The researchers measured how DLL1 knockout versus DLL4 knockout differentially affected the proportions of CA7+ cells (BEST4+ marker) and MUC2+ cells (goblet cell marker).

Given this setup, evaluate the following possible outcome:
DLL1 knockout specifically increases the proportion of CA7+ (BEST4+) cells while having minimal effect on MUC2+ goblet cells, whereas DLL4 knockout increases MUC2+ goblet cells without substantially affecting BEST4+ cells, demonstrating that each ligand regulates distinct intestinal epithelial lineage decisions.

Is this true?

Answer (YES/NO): NO